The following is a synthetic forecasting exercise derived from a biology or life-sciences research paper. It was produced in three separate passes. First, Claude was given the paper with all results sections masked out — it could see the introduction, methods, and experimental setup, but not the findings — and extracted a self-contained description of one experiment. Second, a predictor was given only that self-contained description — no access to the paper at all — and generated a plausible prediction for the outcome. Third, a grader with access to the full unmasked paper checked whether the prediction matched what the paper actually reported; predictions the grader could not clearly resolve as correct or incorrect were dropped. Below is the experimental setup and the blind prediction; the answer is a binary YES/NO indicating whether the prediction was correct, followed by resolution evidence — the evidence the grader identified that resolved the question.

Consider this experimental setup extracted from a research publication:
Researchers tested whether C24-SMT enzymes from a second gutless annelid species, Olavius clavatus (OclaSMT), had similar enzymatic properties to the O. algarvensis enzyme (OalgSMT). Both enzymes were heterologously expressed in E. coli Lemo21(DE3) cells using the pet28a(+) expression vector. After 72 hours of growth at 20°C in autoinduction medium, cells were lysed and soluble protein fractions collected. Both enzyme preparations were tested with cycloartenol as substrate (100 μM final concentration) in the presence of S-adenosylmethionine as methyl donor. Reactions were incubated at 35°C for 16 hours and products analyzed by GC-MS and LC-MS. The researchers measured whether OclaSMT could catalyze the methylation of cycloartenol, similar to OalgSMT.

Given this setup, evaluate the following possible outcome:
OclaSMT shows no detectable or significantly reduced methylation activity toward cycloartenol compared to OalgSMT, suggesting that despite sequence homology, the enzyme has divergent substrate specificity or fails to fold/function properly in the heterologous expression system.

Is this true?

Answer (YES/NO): YES